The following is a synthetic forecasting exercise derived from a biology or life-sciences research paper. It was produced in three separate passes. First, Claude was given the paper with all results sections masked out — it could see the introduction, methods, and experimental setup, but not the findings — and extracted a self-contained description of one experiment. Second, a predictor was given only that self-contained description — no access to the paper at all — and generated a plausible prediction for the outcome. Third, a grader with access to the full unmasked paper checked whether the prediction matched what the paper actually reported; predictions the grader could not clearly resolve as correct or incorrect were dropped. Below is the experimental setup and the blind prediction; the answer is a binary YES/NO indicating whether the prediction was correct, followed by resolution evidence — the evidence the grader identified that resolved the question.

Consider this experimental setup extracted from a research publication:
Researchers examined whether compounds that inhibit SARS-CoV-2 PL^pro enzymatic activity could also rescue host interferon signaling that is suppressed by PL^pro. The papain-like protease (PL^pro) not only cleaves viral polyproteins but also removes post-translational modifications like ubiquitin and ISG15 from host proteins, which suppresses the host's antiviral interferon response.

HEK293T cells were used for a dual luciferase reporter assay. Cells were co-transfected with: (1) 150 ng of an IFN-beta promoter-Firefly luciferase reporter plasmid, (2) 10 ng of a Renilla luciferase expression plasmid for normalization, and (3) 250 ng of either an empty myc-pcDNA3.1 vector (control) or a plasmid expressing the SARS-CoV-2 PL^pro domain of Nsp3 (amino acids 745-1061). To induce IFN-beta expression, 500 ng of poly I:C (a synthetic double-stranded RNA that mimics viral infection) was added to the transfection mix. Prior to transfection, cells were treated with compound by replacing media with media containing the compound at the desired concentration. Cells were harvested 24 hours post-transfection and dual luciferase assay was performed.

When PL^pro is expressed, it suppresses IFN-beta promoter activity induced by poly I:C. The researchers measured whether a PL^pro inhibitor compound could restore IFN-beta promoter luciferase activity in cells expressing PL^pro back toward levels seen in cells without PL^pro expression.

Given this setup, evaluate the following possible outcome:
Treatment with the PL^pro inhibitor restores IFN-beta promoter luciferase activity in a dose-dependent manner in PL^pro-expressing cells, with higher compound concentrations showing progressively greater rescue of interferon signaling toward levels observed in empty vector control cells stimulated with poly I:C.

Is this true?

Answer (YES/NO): NO